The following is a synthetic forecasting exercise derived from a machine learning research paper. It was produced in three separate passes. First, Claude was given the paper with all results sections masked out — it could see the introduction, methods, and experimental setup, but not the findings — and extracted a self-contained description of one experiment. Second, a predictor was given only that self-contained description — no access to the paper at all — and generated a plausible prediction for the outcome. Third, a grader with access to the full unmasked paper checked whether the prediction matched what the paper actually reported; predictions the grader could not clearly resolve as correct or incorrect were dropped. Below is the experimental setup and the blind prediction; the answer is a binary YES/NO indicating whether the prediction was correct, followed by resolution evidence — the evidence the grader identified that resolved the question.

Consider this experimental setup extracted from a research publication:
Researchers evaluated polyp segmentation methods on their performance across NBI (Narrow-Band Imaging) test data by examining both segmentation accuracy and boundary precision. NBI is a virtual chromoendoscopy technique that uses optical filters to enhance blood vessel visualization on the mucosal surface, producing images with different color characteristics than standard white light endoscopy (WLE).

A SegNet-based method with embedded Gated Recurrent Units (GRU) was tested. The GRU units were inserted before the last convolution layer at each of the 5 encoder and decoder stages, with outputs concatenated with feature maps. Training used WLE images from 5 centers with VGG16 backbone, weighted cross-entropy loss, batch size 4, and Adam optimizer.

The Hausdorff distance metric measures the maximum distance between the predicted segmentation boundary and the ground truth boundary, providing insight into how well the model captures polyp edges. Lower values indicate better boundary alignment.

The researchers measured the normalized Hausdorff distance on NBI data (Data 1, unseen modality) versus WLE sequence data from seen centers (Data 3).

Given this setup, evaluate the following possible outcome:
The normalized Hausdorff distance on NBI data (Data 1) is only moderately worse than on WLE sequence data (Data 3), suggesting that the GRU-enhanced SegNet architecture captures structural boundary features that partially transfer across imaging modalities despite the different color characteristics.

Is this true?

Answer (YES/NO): NO